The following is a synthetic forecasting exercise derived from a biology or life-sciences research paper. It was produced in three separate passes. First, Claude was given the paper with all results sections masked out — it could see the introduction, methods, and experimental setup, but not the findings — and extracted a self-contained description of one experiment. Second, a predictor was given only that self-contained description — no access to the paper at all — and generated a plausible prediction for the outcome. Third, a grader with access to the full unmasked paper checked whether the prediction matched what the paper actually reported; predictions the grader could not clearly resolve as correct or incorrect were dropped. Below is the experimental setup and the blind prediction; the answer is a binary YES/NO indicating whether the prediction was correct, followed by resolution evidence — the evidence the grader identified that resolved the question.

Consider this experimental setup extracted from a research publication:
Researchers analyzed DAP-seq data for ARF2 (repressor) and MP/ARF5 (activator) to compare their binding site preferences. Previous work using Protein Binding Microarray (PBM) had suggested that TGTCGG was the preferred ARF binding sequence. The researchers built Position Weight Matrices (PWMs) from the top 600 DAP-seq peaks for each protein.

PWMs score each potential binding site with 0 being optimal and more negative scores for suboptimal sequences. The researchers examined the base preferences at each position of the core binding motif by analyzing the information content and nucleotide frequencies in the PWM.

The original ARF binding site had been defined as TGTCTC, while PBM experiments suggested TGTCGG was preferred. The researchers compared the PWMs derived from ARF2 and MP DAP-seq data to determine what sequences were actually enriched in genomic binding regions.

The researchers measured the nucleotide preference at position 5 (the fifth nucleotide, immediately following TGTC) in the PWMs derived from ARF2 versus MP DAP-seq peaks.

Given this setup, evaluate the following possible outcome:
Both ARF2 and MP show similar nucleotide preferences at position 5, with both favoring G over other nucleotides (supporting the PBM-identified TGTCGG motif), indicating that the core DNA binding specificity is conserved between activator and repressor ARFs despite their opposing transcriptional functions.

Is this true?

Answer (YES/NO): YES